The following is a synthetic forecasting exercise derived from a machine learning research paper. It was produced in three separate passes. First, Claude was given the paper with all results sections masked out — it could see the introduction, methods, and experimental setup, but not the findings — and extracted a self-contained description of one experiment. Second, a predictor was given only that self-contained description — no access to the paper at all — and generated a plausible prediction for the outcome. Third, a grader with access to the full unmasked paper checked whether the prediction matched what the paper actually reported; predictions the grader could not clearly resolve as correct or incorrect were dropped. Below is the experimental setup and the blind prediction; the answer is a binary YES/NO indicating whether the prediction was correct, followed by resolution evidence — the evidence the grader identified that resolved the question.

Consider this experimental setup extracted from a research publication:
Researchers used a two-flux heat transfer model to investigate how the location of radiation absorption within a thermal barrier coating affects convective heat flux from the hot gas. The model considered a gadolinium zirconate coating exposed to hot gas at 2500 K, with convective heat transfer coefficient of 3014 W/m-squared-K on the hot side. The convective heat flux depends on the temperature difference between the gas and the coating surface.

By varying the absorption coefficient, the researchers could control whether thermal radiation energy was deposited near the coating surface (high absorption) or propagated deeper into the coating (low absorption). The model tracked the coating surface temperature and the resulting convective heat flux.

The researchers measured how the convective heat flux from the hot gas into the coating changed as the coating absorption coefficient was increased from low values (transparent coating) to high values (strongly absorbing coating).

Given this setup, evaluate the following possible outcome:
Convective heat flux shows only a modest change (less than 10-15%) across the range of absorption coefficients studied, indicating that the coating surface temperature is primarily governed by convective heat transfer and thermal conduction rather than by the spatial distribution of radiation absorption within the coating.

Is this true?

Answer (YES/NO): NO